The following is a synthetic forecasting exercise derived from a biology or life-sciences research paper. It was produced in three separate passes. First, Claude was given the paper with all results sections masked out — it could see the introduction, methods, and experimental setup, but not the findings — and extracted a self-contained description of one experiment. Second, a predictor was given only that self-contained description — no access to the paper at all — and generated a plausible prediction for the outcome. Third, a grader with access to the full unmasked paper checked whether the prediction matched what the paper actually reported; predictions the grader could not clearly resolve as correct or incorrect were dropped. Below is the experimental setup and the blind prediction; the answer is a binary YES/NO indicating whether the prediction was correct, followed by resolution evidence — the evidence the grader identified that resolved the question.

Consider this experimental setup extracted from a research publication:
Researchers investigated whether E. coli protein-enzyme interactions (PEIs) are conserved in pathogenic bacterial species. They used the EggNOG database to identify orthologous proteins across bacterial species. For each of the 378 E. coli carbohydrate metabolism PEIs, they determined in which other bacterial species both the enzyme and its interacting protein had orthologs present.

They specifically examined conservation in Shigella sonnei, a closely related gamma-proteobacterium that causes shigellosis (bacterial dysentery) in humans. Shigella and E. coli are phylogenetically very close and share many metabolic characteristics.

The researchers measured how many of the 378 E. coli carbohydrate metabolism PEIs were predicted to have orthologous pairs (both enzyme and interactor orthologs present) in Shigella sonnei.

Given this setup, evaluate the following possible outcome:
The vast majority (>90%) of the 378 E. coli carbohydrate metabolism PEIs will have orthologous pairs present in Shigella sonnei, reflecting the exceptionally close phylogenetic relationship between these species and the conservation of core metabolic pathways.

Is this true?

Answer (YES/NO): YES